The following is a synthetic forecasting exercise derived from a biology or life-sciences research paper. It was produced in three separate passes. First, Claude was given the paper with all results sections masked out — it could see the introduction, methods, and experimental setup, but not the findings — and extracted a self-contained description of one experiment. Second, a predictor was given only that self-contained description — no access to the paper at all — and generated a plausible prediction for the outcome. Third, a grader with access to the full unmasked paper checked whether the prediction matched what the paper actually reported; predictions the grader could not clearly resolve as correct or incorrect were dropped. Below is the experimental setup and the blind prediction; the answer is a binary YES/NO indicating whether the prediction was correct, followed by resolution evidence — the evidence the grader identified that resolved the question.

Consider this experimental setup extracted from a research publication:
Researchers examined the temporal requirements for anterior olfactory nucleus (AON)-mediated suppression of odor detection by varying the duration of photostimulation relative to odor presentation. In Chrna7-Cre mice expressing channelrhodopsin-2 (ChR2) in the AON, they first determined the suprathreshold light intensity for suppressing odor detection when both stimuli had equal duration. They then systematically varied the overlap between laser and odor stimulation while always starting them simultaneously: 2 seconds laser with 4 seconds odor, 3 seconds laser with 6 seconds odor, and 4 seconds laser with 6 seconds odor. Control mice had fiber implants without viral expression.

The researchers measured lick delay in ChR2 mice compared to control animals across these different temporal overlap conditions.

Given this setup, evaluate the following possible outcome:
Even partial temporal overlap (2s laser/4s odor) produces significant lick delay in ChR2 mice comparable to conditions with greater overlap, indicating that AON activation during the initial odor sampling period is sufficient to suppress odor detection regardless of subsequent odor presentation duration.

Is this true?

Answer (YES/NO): NO